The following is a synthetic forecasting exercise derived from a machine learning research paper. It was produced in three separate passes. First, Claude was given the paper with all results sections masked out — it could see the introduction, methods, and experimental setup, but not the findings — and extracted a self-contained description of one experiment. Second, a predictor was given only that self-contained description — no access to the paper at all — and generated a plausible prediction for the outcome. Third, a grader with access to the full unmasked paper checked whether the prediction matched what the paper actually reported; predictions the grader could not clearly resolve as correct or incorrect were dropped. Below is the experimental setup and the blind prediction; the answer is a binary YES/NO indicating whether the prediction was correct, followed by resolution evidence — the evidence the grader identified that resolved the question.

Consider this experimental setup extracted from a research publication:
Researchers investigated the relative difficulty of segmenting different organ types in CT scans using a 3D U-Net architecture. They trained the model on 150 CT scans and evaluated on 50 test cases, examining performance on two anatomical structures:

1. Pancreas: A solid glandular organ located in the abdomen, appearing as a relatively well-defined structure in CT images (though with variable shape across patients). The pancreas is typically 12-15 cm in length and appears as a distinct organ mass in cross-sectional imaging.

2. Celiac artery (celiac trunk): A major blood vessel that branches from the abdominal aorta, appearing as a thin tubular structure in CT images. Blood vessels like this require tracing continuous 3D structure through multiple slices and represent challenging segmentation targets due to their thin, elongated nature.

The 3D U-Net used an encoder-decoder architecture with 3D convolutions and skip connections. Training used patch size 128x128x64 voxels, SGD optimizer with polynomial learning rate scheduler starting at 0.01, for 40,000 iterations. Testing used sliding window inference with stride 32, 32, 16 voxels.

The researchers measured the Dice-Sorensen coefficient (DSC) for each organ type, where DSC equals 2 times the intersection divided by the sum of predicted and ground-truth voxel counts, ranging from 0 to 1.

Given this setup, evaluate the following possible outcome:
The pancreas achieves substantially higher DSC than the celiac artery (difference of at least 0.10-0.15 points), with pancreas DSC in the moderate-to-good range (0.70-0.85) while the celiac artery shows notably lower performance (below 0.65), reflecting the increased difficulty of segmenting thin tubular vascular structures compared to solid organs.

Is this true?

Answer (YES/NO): NO